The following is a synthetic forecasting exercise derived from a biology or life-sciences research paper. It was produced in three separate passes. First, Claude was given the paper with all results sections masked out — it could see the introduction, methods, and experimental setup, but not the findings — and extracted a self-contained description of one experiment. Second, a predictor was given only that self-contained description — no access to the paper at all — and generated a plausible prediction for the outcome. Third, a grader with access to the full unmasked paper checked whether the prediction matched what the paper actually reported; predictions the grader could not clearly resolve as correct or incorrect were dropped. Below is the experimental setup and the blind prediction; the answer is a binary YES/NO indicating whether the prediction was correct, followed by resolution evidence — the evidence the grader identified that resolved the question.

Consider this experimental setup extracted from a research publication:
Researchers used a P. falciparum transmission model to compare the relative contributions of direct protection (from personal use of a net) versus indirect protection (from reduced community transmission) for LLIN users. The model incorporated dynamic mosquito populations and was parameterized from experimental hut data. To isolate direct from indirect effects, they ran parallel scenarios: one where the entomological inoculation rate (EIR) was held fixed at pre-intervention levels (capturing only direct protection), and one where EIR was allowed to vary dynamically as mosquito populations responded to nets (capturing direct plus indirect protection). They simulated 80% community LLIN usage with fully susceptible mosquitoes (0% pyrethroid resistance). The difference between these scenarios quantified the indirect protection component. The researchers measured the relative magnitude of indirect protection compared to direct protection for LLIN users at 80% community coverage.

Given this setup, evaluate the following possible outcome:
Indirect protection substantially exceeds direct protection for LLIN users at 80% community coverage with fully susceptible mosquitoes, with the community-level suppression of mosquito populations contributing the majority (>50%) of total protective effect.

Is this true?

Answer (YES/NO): YES